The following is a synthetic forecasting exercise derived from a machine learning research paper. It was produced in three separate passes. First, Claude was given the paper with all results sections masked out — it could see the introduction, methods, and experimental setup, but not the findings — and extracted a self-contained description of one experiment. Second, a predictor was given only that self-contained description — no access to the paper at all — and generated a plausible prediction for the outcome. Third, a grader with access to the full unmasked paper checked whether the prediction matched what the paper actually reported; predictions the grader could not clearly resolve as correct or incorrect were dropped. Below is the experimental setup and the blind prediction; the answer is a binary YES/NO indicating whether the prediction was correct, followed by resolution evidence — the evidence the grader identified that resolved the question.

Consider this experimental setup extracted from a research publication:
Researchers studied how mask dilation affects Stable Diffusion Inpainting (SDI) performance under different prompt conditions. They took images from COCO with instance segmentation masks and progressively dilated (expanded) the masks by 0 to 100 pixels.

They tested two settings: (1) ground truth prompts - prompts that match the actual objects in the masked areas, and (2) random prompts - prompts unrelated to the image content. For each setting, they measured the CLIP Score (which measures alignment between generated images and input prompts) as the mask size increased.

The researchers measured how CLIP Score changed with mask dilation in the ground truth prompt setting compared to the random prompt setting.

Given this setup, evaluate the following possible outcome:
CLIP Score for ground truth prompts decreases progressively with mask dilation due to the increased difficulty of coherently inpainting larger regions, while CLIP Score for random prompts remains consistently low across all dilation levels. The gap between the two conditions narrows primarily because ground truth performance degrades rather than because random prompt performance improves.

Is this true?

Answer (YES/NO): NO